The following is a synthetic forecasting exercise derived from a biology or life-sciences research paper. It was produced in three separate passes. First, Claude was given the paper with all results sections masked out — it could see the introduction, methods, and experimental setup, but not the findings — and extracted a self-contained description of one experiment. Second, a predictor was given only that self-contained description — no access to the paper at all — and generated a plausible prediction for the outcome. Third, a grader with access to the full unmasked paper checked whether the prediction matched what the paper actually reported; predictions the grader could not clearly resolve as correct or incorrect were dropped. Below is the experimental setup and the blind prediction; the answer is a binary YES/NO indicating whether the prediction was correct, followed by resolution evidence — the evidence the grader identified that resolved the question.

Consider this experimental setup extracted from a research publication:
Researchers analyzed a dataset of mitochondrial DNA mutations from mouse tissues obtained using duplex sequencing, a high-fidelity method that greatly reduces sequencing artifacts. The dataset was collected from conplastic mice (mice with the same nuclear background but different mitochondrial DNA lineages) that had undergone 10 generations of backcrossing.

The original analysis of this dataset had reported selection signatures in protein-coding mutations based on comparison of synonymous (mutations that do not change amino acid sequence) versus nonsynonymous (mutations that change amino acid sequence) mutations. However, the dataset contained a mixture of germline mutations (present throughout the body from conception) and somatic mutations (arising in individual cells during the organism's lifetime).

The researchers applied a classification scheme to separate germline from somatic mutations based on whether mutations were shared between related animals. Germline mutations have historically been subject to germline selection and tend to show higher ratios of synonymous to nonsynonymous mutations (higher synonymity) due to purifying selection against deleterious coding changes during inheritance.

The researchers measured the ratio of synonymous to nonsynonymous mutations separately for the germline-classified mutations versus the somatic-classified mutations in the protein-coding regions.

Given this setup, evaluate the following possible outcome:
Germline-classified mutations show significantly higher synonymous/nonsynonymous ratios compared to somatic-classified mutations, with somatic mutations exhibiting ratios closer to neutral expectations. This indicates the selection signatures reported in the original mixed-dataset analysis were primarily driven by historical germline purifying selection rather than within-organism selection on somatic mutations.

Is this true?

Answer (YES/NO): YES